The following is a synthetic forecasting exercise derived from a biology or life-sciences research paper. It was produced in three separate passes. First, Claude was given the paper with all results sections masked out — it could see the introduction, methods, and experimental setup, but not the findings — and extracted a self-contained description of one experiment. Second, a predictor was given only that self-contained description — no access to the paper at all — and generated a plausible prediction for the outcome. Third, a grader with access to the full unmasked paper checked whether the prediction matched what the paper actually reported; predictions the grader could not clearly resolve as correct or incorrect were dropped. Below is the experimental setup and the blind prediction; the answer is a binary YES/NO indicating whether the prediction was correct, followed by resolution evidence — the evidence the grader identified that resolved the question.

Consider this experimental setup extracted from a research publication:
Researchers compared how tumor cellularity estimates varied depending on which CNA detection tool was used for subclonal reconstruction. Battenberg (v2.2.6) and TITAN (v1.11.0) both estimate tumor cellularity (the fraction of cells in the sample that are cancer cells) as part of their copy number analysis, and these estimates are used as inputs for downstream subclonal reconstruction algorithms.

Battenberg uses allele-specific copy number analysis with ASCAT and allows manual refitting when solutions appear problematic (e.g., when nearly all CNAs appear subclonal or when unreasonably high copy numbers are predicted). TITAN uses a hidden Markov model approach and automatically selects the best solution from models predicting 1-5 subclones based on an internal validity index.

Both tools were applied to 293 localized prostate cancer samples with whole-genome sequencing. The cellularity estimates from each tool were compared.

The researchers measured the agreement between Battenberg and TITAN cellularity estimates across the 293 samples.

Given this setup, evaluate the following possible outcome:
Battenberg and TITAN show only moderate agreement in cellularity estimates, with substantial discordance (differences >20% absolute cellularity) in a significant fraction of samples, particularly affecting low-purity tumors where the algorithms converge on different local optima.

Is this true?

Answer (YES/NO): NO